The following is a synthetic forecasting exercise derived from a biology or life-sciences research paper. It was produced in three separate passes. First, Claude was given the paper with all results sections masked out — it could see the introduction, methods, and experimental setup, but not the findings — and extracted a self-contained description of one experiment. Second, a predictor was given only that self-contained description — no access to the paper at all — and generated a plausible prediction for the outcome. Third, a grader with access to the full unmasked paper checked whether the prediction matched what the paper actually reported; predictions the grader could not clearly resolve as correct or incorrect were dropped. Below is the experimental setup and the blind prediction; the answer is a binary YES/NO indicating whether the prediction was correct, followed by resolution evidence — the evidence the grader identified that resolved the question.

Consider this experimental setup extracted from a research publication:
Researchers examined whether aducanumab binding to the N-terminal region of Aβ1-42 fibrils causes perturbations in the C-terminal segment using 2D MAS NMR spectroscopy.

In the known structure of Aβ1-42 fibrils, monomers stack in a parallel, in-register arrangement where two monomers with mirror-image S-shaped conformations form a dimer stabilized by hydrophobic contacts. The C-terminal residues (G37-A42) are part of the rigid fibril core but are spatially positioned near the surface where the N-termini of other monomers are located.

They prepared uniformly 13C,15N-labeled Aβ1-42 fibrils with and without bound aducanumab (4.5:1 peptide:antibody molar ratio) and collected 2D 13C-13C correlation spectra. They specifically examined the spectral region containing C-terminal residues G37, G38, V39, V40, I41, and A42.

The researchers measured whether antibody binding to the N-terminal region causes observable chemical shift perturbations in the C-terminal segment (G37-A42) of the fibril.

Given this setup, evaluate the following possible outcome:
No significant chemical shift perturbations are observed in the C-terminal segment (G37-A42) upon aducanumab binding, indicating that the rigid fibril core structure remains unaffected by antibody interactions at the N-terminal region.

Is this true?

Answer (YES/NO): NO